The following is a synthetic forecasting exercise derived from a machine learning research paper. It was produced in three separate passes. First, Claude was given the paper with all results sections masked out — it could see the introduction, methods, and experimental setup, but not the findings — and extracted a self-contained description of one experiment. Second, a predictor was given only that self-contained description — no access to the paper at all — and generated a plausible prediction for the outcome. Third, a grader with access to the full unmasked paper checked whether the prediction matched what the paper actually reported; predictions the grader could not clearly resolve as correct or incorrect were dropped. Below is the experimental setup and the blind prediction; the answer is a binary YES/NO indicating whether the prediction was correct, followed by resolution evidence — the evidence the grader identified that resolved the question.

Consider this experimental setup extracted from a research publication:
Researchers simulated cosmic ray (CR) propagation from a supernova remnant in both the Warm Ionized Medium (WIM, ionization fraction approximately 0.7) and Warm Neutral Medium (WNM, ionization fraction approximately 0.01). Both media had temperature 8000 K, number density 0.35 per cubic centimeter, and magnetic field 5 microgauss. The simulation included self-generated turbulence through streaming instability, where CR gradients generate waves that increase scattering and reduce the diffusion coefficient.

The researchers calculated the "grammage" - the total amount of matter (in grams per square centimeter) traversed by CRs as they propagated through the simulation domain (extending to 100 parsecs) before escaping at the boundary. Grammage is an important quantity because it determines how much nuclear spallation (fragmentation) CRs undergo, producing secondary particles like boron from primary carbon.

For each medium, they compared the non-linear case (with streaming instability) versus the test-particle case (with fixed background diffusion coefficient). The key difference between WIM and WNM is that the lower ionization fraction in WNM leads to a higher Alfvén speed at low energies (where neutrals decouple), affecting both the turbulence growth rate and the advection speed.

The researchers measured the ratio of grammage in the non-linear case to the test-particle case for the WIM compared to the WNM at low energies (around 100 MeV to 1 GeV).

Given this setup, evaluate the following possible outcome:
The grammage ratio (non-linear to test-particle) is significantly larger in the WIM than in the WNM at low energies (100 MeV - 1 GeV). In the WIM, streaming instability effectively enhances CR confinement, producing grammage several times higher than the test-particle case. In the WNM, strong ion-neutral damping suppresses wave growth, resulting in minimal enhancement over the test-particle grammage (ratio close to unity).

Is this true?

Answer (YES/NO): NO